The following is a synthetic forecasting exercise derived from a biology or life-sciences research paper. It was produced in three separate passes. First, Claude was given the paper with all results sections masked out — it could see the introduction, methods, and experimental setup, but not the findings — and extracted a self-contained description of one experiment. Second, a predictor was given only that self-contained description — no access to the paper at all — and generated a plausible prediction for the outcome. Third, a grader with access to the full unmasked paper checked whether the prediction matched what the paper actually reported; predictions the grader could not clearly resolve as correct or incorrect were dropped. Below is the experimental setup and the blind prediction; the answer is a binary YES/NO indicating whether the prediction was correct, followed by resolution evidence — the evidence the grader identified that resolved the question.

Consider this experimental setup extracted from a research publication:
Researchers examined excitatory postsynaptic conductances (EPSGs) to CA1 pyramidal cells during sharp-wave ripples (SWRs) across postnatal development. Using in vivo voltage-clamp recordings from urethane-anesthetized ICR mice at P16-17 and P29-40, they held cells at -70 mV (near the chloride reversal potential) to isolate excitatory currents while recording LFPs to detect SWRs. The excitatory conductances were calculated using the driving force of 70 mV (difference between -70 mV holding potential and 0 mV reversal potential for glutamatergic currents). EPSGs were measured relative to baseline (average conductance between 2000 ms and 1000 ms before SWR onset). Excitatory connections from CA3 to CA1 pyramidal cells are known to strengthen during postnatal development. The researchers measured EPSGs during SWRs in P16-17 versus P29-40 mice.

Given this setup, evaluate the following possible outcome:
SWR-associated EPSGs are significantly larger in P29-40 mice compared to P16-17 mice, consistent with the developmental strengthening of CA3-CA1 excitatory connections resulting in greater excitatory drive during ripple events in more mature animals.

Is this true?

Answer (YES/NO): NO